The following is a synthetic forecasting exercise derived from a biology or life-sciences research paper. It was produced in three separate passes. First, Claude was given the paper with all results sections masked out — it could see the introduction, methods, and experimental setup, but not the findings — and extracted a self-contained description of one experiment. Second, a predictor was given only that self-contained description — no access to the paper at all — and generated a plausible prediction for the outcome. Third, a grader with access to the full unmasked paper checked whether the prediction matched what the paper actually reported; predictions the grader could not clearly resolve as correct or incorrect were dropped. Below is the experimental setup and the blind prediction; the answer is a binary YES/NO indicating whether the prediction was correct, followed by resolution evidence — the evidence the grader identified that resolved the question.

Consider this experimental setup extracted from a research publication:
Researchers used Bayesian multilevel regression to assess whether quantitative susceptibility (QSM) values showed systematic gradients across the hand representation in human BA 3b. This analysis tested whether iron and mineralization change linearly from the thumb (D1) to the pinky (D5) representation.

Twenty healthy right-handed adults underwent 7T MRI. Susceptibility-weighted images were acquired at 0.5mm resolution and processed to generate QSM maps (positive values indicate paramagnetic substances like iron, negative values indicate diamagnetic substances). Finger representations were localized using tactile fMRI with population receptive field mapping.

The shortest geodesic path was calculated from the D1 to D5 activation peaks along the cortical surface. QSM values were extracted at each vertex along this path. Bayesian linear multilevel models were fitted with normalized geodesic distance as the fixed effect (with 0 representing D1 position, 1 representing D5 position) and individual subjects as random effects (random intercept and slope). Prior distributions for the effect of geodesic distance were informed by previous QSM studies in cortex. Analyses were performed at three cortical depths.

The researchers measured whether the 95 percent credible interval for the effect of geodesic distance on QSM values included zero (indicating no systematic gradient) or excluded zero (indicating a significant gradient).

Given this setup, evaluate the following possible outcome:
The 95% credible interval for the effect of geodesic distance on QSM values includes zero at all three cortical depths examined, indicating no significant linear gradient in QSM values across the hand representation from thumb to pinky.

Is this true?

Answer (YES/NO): YES